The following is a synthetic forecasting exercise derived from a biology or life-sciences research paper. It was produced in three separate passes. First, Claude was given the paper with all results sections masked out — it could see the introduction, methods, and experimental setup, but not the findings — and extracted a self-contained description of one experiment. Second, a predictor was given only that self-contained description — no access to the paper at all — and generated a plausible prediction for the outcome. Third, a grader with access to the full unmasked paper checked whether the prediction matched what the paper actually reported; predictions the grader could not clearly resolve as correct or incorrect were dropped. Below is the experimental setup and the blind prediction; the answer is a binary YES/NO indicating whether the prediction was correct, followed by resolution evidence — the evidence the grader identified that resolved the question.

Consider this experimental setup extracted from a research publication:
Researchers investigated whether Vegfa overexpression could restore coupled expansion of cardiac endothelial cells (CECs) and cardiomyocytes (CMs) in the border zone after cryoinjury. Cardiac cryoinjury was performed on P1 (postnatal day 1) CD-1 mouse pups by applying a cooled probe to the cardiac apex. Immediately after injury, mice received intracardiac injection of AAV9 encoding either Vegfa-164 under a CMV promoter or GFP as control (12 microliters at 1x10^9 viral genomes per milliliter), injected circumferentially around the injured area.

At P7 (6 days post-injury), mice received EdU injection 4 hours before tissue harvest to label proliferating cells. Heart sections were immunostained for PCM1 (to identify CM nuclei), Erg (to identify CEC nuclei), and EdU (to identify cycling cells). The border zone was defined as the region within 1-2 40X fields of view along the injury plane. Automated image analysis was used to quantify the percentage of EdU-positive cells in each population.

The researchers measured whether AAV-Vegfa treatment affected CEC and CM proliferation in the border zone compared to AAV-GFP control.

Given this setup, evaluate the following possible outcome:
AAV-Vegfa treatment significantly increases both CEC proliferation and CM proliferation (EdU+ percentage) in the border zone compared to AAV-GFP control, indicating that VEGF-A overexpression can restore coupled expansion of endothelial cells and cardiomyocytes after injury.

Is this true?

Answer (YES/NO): YES